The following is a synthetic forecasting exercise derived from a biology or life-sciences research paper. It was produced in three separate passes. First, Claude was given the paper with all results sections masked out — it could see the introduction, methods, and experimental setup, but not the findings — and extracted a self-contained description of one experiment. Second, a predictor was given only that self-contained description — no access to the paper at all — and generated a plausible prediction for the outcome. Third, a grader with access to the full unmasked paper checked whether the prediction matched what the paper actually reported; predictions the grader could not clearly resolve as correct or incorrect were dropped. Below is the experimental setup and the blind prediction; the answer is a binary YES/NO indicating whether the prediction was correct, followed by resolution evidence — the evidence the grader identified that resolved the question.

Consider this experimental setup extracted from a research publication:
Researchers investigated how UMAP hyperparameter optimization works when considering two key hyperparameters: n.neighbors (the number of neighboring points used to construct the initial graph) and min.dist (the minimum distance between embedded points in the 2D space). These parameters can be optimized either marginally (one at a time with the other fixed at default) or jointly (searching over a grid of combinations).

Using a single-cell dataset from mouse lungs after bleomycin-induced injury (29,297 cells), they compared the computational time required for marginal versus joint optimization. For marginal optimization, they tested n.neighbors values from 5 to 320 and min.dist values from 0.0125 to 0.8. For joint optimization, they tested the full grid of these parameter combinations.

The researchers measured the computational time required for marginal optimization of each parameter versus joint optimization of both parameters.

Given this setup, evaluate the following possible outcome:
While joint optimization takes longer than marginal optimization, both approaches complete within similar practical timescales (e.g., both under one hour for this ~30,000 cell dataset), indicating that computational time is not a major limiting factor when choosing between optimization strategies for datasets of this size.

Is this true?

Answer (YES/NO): NO